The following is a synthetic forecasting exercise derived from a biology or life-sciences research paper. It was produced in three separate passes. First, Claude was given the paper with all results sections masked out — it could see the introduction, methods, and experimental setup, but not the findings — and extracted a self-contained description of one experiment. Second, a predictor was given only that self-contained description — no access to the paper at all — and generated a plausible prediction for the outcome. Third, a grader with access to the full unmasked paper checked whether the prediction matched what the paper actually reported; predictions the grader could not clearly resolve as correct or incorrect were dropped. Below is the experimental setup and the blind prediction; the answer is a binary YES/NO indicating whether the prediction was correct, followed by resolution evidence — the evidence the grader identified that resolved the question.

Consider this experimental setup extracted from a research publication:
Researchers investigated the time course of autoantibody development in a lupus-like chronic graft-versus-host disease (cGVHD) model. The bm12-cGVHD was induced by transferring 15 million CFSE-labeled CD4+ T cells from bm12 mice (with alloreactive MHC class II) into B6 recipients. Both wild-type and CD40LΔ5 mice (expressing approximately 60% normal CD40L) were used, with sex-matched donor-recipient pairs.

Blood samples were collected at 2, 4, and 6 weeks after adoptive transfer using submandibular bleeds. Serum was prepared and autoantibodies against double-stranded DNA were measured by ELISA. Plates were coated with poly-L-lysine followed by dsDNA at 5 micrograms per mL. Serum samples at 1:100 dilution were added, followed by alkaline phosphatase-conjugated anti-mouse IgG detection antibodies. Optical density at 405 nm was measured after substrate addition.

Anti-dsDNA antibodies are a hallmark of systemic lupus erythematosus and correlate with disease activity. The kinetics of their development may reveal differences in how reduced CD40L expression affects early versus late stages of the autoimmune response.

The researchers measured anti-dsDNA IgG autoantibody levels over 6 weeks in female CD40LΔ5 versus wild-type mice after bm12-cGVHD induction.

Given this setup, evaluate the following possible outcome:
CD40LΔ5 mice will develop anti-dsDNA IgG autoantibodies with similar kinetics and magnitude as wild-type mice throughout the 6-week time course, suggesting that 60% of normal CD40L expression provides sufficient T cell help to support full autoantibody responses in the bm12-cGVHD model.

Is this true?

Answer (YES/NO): NO